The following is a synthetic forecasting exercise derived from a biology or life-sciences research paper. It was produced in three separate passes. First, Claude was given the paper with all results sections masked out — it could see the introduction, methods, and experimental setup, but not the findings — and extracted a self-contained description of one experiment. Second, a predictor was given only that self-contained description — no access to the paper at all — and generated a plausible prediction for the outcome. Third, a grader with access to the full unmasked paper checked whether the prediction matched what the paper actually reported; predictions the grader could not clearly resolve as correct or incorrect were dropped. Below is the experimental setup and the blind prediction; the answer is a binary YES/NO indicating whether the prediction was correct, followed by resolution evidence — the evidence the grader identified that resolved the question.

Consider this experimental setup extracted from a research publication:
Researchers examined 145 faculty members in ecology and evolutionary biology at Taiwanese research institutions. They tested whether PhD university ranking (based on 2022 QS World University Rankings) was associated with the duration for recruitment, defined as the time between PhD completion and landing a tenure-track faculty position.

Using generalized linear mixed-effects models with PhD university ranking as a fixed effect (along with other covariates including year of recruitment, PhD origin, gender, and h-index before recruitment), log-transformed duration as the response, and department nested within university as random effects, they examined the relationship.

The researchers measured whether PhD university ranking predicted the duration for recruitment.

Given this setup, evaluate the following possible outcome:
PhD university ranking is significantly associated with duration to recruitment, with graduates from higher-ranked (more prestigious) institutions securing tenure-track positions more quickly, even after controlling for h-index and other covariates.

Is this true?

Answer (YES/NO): NO